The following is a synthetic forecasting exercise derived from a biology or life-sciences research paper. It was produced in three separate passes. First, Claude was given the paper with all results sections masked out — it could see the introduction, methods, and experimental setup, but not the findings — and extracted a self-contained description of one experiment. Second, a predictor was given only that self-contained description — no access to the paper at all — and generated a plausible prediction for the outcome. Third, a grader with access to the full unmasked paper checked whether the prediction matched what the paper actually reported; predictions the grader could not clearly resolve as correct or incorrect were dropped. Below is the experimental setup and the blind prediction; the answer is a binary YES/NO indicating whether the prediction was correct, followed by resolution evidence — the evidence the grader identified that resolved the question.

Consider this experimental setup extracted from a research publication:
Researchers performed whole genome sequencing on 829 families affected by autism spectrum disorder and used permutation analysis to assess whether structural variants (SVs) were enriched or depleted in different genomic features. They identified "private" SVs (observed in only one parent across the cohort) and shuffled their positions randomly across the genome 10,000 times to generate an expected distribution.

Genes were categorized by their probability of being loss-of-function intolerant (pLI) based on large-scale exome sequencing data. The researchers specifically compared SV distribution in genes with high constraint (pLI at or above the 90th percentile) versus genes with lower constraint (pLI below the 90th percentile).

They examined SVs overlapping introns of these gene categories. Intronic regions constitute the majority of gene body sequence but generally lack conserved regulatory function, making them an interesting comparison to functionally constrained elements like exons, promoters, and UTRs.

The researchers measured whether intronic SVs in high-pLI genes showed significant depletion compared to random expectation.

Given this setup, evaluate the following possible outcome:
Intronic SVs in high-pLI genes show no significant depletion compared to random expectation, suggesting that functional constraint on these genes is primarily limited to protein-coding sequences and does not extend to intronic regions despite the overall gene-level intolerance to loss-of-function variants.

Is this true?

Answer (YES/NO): YES